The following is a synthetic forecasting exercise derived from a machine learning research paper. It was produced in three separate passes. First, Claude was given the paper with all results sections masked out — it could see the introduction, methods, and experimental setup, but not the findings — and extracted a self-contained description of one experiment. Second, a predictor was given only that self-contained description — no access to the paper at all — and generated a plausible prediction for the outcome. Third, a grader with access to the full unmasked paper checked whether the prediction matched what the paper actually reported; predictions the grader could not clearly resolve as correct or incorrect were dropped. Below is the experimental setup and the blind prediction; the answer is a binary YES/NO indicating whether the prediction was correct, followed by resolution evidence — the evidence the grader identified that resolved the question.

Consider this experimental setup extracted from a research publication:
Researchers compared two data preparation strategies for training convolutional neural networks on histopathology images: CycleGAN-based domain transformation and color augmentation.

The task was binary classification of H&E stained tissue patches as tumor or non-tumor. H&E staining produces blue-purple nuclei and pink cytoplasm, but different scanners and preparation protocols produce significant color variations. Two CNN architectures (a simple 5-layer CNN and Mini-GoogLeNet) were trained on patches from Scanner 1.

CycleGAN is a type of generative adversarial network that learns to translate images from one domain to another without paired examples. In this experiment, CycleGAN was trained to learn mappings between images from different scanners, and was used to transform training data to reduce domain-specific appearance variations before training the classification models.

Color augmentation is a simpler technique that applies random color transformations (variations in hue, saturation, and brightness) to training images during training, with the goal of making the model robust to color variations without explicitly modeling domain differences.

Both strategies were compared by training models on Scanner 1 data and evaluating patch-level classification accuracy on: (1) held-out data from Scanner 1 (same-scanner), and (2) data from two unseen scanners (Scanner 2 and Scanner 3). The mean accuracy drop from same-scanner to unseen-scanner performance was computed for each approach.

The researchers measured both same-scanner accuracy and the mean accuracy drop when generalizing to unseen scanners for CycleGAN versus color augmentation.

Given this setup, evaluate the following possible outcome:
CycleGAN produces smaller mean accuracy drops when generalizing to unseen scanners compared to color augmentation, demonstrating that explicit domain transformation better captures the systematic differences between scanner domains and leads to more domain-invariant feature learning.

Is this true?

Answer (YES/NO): NO